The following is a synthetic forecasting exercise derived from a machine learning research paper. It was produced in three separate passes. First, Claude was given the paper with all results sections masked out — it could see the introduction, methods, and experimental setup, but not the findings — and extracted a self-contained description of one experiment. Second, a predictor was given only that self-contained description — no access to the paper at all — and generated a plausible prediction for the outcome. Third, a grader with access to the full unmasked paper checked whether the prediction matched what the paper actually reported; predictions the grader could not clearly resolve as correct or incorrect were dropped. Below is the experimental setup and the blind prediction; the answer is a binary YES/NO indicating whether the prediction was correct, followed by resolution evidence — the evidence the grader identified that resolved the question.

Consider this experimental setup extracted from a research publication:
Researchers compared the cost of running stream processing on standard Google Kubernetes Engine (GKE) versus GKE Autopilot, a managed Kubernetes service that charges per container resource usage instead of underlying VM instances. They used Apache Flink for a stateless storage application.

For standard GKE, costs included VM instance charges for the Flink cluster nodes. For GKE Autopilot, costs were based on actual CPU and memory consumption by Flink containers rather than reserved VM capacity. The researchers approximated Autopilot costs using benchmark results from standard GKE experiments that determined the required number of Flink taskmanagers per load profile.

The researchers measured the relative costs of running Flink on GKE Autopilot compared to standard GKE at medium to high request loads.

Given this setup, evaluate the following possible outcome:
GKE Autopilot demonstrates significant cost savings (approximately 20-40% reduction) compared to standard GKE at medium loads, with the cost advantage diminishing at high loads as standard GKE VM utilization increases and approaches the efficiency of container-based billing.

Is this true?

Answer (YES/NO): NO